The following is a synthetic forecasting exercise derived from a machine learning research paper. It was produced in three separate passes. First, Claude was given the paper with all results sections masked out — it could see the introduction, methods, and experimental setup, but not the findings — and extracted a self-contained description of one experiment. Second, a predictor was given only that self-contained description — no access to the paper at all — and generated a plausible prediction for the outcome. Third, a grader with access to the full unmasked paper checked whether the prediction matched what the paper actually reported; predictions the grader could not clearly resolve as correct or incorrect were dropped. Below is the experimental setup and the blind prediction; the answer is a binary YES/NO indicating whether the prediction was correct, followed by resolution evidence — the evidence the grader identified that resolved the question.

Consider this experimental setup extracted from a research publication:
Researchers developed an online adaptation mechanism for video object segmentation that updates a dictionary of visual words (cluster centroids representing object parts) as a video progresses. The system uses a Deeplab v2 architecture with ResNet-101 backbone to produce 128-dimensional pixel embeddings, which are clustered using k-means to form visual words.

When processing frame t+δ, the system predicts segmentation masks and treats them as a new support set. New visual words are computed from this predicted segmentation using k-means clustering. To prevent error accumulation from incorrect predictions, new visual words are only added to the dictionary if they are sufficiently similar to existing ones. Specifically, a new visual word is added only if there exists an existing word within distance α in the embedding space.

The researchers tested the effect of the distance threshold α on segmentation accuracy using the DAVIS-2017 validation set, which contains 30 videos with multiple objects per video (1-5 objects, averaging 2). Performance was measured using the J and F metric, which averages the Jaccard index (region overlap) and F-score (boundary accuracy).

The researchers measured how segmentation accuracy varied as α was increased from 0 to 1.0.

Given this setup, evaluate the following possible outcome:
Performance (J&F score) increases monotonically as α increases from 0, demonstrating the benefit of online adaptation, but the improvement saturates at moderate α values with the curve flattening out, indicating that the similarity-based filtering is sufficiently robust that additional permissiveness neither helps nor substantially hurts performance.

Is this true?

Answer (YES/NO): NO